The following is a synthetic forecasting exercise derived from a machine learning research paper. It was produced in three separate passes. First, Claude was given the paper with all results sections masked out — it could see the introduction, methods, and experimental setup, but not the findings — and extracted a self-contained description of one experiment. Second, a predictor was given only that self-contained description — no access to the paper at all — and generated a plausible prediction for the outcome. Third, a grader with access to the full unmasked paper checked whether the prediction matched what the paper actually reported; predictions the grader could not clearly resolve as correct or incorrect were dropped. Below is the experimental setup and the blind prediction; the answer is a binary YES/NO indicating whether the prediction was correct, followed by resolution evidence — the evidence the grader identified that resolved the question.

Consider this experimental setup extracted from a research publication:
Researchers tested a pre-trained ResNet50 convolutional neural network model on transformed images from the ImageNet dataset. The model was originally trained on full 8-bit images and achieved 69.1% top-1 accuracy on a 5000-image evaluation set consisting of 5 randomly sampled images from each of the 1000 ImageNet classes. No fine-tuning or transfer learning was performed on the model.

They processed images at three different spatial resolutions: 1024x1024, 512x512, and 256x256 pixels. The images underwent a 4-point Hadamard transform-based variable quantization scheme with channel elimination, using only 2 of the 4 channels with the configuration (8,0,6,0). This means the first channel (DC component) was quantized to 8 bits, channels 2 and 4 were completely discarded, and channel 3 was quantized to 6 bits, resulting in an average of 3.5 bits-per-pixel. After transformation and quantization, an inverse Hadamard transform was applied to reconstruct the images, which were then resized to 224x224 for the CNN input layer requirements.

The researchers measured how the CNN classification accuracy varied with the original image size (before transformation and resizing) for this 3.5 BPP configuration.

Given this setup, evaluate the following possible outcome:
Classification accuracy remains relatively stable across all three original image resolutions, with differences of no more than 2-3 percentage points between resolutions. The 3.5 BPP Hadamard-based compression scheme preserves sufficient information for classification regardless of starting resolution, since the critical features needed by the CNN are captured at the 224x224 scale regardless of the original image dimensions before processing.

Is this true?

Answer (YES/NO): NO